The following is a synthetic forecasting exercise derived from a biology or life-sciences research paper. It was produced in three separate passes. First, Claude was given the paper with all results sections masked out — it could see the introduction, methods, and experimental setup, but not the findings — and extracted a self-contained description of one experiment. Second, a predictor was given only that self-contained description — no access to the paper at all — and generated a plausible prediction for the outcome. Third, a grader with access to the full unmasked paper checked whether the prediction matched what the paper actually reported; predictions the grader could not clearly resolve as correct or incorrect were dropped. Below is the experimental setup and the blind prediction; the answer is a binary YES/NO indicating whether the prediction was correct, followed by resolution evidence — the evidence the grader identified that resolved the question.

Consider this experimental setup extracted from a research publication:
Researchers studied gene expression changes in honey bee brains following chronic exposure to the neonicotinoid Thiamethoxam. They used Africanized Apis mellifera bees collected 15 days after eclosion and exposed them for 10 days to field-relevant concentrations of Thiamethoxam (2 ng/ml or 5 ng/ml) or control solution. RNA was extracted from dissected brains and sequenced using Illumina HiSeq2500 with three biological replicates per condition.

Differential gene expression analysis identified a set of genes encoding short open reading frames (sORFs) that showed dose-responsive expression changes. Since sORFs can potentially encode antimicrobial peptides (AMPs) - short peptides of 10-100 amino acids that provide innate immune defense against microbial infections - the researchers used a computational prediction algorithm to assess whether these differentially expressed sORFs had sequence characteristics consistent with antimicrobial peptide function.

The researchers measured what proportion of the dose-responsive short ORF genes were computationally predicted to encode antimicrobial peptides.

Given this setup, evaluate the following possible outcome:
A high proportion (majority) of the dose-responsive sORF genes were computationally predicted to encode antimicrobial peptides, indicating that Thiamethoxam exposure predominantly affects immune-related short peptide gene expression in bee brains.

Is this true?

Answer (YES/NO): NO